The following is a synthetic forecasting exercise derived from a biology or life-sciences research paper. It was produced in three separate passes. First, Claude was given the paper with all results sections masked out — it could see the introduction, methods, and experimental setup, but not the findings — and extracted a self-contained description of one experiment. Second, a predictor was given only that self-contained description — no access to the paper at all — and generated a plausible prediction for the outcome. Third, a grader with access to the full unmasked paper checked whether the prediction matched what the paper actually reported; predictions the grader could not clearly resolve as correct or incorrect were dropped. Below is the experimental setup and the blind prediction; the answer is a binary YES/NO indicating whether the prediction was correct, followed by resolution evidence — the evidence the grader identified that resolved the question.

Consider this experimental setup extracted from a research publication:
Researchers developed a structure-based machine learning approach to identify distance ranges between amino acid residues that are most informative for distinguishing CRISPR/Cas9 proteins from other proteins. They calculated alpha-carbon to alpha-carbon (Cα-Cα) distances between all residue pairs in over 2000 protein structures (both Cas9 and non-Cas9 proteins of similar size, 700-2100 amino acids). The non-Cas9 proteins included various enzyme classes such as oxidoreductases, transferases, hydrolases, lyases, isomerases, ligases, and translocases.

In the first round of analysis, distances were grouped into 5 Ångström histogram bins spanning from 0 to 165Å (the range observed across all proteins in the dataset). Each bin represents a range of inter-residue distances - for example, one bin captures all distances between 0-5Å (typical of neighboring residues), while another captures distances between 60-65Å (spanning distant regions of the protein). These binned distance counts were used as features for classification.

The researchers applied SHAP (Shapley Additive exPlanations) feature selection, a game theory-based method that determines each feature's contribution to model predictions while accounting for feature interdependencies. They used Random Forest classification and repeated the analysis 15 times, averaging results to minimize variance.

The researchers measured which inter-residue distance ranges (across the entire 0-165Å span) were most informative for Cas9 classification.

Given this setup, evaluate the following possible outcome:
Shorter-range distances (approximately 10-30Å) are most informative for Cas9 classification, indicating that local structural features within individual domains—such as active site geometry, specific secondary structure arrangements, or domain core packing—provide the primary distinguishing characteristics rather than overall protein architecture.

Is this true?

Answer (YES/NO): NO